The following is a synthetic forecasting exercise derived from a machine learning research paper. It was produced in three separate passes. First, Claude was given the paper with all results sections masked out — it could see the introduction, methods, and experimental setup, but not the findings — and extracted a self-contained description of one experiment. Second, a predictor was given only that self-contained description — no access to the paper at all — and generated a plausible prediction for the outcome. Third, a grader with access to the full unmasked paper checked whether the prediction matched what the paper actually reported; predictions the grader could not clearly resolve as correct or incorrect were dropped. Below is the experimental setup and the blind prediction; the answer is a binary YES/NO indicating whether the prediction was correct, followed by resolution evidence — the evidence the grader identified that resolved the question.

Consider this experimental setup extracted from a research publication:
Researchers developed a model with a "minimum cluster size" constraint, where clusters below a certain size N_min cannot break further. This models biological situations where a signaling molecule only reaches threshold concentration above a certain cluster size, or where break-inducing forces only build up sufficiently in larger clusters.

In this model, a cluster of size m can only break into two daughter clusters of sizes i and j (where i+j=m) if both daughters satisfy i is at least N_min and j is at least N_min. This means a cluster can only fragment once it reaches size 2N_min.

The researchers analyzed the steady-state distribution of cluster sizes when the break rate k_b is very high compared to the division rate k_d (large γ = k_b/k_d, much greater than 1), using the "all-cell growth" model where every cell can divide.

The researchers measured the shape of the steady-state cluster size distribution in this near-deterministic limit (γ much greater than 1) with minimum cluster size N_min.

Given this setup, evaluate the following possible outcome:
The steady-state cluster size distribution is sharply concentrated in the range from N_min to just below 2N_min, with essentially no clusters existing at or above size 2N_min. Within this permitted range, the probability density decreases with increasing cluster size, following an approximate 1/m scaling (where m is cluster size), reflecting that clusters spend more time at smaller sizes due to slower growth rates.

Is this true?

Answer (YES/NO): YES